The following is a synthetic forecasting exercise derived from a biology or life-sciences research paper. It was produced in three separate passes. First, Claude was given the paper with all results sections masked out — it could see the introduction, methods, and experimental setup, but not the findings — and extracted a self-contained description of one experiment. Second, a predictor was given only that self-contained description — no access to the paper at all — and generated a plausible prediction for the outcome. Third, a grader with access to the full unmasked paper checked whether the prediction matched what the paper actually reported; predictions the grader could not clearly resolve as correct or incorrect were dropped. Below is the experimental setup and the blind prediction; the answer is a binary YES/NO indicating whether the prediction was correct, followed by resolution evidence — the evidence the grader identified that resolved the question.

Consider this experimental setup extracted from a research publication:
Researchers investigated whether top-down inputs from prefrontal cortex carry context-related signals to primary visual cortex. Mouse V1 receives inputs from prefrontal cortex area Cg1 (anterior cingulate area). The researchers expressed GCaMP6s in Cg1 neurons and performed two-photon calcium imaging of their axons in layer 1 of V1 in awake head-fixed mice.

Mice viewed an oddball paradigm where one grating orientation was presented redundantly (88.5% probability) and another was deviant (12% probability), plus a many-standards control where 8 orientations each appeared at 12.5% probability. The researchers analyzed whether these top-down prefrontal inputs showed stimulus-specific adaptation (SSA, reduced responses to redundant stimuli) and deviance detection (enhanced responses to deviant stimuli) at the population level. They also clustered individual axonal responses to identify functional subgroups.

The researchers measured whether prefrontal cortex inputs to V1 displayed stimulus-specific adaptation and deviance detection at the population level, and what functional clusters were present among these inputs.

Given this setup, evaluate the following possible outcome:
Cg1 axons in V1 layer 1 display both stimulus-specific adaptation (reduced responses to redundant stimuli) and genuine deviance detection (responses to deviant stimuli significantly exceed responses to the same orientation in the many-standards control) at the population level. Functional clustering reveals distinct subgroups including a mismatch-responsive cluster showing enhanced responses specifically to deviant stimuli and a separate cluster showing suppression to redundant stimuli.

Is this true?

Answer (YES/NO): NO